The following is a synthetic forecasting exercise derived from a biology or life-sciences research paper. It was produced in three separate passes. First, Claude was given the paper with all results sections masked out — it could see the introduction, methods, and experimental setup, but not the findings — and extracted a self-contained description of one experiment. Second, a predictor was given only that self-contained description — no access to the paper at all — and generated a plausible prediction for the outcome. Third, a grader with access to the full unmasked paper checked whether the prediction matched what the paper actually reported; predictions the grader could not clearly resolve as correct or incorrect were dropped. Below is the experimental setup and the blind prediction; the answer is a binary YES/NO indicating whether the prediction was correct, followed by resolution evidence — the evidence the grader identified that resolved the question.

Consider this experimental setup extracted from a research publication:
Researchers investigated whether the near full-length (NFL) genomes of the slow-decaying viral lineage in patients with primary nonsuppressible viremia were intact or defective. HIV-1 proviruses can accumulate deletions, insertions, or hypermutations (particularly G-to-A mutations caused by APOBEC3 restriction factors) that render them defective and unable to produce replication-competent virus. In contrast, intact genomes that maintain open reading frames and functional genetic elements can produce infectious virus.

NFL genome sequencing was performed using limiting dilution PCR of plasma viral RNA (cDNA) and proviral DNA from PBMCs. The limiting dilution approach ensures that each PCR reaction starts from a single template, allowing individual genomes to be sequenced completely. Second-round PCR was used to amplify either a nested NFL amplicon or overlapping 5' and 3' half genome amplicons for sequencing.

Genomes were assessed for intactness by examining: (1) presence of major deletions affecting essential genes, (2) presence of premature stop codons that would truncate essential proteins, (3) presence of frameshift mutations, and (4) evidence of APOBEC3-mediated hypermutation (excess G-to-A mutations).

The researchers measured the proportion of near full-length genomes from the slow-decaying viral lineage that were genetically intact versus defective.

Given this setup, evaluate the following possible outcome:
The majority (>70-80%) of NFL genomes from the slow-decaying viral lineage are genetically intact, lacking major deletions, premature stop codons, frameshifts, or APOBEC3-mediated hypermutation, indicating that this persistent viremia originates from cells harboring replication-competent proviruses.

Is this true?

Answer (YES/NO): NO